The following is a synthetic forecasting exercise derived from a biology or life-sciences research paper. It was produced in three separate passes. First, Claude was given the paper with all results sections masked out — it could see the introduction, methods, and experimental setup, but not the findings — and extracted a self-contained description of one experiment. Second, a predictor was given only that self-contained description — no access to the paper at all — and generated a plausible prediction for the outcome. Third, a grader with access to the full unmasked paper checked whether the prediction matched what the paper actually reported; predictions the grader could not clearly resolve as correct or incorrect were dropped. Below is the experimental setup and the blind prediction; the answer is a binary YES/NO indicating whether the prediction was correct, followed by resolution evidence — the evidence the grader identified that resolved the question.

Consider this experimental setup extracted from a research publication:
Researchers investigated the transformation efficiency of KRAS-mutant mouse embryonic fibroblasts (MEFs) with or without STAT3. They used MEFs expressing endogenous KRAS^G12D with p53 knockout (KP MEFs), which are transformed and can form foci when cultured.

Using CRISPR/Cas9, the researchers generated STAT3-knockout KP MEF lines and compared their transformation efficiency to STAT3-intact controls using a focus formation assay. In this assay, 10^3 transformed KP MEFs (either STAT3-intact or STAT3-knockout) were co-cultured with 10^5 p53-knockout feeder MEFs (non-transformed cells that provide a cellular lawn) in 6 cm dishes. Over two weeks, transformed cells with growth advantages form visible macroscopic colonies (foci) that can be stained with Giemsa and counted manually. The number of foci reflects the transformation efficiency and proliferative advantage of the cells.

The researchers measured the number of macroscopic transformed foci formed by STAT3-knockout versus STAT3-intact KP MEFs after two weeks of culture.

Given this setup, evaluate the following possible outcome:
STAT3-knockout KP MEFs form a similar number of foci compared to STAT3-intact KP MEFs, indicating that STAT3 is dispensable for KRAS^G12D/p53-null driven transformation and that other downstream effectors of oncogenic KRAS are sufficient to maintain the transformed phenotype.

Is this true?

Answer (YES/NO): YES